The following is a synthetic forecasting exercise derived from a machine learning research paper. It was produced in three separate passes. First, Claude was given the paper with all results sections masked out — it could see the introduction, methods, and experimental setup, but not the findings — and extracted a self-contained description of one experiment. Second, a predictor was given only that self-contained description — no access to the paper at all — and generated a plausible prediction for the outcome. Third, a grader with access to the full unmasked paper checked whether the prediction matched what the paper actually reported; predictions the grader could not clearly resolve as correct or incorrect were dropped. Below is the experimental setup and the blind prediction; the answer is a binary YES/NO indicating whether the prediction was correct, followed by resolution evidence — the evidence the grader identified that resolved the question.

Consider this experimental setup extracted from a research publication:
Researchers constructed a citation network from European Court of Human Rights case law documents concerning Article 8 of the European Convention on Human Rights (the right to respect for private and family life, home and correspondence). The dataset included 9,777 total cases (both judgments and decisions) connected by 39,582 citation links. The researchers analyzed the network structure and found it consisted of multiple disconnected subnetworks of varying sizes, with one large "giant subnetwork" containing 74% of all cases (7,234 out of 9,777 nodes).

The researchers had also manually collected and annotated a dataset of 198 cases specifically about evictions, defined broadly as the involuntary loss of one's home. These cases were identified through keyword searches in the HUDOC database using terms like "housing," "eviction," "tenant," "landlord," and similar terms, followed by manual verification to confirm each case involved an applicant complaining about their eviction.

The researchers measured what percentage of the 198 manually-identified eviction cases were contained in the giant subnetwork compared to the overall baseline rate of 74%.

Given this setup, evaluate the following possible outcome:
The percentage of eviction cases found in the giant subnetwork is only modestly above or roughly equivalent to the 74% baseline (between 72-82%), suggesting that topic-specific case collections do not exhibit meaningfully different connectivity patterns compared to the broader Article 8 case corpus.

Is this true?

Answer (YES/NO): NO